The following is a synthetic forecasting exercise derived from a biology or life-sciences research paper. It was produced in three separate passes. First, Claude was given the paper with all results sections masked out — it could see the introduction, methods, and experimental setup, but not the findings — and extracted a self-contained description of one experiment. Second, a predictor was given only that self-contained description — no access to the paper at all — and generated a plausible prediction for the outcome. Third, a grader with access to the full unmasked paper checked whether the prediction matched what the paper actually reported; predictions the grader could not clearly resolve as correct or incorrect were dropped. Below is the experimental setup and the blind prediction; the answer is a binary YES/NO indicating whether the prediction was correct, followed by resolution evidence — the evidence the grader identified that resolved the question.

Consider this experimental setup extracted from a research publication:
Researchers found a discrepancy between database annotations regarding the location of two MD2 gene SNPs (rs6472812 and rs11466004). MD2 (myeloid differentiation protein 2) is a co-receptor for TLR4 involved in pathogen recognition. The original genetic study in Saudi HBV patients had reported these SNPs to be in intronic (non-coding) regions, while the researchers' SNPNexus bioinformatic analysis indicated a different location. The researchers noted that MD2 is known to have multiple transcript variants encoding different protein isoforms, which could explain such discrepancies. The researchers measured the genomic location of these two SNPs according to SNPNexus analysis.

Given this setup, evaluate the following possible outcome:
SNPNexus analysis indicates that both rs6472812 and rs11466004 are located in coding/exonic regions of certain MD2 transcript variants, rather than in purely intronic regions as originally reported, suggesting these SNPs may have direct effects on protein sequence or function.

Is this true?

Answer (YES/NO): YES